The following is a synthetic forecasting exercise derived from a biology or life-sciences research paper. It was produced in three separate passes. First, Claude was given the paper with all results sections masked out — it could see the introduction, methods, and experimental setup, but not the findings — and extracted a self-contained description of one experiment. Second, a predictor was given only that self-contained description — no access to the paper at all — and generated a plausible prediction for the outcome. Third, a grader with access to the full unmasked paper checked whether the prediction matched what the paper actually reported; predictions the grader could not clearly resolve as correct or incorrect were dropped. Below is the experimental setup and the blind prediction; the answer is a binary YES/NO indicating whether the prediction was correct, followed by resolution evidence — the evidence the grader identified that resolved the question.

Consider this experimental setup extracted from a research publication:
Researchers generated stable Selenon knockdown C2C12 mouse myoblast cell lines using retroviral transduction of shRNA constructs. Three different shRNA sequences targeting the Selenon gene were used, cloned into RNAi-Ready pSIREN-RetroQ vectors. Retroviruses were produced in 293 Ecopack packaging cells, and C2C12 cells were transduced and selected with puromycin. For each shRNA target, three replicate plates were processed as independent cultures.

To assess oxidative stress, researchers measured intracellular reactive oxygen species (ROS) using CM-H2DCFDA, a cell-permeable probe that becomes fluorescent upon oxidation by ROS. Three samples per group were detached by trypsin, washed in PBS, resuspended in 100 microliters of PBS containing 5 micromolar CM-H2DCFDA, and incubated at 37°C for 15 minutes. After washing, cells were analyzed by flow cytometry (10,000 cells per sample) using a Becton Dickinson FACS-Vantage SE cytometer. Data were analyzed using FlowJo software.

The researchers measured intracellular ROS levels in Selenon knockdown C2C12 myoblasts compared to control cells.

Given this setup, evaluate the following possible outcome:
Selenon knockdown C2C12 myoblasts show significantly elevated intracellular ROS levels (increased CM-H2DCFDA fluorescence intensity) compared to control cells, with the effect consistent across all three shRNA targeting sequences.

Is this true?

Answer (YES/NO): NO